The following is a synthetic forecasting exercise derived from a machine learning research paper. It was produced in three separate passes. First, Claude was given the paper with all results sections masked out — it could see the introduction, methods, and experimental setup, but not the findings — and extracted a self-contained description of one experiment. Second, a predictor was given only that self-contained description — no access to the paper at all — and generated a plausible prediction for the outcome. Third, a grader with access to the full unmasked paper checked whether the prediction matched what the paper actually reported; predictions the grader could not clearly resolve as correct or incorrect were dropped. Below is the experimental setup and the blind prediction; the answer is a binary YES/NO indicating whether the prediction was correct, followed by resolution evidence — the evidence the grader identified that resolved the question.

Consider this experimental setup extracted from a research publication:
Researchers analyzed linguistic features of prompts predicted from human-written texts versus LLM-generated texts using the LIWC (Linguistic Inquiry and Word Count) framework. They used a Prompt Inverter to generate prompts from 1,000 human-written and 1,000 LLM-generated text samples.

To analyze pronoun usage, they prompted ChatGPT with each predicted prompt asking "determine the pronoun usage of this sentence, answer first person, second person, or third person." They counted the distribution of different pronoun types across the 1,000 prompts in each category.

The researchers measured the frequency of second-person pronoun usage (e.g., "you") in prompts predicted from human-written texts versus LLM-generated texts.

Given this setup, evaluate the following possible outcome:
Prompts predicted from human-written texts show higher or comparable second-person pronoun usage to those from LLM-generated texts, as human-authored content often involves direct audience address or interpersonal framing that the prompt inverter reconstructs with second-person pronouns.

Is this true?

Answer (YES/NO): YES